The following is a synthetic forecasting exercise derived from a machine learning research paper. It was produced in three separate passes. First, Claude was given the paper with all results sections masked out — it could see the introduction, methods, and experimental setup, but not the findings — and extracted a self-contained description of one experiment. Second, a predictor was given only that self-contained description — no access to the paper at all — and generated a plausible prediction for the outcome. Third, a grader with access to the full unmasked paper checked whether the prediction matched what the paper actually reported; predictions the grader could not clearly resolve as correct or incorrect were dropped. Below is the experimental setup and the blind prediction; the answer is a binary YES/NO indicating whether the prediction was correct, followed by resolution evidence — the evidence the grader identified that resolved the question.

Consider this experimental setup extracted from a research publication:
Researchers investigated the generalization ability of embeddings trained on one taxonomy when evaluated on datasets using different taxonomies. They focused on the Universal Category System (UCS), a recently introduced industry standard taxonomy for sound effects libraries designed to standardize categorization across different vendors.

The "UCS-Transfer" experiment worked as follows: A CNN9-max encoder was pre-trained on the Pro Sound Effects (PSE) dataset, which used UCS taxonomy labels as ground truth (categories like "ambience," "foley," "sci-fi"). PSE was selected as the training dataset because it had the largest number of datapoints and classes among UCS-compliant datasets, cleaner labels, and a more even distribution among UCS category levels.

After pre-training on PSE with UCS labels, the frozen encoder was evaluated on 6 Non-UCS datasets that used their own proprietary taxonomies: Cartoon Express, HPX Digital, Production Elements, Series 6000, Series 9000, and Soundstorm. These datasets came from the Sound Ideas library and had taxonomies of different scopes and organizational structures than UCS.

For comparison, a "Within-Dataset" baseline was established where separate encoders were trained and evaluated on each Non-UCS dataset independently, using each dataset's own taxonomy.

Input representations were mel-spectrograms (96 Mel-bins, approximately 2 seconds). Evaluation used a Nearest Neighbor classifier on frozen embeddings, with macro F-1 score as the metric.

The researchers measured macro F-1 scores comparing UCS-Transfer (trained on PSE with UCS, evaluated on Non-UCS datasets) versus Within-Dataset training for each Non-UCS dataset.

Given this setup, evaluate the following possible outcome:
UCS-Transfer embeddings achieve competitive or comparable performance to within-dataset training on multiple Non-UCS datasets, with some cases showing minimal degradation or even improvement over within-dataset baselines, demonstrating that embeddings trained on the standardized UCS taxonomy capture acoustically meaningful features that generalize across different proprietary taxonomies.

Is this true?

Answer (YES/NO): NO